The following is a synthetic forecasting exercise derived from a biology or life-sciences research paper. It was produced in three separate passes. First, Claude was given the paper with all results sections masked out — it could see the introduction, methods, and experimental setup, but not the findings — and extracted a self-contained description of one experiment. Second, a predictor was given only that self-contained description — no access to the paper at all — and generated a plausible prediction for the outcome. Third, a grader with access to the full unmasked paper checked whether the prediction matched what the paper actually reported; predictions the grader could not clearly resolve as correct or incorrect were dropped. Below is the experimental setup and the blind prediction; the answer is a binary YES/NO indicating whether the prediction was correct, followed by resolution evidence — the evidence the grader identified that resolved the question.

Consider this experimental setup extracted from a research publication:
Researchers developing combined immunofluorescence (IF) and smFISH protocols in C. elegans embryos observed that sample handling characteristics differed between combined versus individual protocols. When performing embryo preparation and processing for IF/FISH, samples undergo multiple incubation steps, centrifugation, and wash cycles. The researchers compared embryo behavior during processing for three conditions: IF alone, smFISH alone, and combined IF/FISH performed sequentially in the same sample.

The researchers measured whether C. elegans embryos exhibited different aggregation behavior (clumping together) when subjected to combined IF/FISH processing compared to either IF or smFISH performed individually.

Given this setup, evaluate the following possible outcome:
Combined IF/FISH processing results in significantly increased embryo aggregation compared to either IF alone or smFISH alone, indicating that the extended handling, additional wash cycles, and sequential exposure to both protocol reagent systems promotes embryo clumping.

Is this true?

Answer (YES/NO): YES